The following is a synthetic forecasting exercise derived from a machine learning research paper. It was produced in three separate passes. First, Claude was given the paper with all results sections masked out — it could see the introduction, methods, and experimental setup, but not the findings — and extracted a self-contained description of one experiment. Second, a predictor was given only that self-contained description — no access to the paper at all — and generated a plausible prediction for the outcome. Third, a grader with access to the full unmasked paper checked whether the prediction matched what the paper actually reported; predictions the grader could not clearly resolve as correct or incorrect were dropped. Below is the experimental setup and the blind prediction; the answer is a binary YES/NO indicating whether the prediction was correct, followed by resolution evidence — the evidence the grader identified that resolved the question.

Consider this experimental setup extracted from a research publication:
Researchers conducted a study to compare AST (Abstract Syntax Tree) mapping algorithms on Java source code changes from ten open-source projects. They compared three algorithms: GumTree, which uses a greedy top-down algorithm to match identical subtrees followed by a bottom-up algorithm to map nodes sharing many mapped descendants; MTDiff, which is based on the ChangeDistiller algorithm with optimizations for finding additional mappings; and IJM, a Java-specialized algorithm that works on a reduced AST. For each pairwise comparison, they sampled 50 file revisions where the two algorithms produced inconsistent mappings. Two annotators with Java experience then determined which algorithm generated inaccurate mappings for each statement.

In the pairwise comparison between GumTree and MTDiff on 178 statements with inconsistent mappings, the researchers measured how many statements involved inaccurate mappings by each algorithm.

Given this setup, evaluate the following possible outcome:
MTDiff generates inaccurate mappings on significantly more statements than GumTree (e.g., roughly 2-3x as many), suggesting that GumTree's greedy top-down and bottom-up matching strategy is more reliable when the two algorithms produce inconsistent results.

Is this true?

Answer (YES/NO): NO